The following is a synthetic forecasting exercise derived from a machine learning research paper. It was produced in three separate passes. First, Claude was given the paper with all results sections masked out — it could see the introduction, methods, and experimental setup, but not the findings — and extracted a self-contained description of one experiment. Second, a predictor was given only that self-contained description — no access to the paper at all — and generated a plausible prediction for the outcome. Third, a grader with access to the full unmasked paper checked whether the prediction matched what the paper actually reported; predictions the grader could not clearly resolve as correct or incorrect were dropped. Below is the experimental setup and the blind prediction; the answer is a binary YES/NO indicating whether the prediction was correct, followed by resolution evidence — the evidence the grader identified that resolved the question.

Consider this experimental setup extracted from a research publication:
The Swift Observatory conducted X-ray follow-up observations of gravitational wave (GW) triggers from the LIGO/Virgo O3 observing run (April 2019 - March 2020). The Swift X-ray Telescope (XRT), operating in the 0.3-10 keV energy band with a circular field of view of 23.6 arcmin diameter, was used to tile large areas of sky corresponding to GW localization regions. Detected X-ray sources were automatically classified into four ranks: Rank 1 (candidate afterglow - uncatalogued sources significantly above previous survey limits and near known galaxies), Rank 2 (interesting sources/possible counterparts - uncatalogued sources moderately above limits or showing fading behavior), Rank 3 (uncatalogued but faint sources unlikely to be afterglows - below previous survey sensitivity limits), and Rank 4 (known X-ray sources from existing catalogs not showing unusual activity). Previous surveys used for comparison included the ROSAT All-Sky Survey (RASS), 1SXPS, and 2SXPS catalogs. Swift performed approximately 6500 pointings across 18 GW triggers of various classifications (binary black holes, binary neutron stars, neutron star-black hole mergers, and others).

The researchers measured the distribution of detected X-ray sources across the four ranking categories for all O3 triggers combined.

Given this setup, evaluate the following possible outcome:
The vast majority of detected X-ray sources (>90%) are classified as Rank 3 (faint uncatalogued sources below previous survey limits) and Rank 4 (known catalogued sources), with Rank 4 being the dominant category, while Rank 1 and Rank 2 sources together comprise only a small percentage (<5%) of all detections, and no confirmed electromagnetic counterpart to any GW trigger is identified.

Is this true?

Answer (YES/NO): NO